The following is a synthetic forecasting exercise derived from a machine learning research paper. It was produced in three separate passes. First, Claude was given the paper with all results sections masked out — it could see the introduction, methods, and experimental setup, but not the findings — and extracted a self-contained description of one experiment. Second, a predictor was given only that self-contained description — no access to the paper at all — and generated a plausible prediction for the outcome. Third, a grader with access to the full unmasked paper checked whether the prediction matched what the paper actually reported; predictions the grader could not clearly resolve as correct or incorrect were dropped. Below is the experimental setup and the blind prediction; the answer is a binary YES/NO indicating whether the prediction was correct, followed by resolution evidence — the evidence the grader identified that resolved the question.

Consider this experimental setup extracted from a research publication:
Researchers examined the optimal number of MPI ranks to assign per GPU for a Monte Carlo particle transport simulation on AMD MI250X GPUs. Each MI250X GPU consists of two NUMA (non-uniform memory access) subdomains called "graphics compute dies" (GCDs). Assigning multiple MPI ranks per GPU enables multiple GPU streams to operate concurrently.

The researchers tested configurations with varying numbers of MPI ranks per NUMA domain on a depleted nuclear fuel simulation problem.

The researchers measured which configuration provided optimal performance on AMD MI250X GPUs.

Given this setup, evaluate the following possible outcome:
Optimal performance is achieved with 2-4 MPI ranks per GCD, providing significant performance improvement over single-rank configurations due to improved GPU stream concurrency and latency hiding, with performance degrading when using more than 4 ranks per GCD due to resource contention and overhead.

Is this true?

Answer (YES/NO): NO